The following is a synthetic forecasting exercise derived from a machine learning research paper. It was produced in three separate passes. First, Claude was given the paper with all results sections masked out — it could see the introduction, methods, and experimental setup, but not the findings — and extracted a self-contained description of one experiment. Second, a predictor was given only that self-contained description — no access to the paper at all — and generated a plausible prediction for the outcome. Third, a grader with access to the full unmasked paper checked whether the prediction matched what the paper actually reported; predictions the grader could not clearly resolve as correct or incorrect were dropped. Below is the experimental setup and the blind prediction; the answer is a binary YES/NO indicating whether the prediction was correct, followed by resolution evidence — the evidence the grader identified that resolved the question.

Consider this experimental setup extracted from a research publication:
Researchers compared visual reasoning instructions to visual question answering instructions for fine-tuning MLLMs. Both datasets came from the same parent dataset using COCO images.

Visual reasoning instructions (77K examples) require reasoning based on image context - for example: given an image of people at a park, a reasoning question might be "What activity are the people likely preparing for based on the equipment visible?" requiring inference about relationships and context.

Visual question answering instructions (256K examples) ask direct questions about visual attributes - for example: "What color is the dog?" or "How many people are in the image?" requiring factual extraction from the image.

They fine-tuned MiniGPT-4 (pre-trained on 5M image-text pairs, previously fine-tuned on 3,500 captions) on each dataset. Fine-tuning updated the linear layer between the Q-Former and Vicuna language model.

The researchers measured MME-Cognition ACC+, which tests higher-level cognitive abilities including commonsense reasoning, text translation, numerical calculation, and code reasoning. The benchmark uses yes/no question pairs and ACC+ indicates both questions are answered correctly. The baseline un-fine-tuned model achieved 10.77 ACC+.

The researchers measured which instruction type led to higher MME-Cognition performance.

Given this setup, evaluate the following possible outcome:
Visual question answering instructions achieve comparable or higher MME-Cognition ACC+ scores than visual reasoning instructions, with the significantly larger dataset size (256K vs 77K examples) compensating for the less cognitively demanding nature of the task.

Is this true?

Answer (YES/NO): NO